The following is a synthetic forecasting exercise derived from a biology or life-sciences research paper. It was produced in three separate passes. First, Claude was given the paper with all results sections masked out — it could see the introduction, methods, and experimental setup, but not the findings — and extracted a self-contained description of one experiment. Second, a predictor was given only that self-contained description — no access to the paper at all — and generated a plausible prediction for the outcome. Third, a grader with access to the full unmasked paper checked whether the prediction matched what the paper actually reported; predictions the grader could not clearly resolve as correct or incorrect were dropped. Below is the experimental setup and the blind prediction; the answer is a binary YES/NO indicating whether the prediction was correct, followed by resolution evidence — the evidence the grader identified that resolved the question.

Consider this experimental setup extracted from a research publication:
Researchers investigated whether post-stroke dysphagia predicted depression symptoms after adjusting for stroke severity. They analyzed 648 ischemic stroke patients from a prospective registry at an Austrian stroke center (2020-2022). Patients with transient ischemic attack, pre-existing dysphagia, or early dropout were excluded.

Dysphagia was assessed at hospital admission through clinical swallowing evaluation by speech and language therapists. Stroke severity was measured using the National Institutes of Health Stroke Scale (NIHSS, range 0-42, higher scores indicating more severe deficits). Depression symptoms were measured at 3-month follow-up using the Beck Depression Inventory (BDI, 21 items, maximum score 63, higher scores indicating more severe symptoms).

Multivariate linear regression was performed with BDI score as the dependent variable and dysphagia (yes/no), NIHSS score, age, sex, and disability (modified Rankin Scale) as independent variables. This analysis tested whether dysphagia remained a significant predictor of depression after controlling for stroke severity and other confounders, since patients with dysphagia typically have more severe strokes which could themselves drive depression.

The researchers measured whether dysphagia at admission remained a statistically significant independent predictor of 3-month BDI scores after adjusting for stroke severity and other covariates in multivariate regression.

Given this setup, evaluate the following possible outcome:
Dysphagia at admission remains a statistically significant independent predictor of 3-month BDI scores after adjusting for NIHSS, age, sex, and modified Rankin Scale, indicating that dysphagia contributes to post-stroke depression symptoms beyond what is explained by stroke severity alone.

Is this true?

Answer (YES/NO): YES